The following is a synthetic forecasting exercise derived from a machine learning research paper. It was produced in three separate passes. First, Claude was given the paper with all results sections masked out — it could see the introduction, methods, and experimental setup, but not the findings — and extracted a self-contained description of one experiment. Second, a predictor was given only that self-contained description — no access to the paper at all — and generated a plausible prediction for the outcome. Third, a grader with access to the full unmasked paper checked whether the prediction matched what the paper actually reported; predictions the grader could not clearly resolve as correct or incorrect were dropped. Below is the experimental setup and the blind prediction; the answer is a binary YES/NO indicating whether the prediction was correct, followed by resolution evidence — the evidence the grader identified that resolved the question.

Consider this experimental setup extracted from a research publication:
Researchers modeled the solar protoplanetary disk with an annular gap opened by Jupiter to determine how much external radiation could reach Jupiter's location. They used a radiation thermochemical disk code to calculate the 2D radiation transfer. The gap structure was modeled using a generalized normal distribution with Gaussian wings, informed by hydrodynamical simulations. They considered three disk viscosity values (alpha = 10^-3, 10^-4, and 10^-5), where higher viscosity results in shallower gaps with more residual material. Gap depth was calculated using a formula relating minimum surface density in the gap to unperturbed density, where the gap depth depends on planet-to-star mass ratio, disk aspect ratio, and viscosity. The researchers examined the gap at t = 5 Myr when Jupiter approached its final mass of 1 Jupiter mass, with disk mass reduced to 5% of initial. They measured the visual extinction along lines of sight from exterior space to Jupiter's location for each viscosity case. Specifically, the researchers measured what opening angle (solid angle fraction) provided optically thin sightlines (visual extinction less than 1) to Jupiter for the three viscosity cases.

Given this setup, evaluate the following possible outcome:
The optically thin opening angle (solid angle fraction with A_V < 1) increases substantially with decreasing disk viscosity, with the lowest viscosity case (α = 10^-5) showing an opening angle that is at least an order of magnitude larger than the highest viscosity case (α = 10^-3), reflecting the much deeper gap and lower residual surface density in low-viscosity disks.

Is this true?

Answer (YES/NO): NO